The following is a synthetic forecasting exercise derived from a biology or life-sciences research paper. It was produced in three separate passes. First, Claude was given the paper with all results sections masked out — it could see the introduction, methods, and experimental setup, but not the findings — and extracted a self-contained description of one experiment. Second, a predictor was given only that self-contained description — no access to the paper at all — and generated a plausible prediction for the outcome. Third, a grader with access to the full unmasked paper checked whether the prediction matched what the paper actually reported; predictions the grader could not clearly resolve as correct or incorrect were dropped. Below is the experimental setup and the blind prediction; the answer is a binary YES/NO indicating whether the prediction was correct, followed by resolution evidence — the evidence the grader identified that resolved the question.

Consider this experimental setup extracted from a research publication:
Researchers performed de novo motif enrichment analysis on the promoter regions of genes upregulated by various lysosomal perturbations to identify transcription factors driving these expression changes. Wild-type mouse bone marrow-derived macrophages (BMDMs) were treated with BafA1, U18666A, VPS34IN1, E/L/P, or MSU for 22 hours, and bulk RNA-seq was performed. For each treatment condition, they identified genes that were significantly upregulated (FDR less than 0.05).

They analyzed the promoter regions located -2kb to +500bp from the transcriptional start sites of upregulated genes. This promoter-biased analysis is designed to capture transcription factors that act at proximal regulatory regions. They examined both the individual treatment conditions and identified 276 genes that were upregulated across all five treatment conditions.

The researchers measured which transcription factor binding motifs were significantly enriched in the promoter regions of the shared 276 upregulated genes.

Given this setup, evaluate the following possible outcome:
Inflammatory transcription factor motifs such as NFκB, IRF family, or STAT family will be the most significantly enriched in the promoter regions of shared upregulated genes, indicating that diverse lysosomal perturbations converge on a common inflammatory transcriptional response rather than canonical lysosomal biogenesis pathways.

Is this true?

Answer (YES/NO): NO